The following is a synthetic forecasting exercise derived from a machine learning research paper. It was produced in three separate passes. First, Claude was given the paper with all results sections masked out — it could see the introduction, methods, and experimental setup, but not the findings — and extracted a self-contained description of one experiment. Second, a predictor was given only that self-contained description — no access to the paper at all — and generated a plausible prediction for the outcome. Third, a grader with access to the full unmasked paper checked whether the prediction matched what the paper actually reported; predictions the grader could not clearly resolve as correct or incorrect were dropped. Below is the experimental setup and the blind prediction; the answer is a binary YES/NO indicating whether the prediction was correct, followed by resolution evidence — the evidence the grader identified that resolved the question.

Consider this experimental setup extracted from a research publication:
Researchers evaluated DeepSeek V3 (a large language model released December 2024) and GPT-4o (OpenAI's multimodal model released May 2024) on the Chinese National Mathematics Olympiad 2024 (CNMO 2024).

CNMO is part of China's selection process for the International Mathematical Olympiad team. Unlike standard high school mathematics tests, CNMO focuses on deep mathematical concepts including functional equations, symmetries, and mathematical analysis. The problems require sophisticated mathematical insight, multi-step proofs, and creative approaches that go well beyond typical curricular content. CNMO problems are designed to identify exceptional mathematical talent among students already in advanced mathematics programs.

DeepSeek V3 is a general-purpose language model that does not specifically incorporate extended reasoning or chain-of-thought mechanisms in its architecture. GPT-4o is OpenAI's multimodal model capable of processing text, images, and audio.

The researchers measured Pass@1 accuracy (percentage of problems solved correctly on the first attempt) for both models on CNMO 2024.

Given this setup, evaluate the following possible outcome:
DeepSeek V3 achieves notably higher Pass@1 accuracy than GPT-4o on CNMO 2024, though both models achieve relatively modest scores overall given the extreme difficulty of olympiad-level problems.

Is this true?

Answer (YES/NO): YES